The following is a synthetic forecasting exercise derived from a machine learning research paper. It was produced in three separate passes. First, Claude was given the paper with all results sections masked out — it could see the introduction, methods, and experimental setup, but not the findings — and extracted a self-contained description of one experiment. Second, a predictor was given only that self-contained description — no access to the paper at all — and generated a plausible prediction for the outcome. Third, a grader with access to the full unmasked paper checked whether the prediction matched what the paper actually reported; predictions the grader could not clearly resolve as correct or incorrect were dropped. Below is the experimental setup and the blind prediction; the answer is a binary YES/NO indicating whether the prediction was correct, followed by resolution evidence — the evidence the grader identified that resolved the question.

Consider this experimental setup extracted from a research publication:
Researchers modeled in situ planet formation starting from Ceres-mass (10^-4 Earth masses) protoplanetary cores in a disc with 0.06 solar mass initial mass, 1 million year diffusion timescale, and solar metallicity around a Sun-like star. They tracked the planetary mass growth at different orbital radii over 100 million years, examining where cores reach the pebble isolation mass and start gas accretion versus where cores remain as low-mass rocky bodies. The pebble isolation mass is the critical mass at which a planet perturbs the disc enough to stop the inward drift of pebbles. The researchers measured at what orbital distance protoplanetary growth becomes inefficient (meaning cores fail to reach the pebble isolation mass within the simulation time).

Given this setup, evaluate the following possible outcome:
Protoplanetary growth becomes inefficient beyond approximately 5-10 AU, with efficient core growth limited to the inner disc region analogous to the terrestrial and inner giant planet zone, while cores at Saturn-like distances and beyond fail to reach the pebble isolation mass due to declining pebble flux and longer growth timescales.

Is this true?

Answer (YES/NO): YES